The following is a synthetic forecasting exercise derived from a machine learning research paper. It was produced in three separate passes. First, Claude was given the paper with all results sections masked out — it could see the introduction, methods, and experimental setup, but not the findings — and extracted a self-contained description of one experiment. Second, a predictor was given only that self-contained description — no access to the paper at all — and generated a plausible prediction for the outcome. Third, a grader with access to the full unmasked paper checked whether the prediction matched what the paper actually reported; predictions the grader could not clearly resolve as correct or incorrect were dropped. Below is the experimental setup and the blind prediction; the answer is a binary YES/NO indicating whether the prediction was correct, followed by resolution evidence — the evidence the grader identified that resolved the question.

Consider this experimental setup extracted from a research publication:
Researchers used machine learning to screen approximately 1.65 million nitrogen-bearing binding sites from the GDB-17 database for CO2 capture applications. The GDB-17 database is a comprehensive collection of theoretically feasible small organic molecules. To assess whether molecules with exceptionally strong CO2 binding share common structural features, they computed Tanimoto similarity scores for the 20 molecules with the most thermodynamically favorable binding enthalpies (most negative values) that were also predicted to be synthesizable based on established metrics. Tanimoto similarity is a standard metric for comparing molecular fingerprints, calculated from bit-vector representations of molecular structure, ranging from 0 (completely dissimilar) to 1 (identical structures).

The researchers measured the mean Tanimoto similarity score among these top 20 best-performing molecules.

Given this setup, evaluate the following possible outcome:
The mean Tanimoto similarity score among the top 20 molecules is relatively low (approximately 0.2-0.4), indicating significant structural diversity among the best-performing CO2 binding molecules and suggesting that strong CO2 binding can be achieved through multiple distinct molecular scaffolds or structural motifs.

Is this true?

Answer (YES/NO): NO